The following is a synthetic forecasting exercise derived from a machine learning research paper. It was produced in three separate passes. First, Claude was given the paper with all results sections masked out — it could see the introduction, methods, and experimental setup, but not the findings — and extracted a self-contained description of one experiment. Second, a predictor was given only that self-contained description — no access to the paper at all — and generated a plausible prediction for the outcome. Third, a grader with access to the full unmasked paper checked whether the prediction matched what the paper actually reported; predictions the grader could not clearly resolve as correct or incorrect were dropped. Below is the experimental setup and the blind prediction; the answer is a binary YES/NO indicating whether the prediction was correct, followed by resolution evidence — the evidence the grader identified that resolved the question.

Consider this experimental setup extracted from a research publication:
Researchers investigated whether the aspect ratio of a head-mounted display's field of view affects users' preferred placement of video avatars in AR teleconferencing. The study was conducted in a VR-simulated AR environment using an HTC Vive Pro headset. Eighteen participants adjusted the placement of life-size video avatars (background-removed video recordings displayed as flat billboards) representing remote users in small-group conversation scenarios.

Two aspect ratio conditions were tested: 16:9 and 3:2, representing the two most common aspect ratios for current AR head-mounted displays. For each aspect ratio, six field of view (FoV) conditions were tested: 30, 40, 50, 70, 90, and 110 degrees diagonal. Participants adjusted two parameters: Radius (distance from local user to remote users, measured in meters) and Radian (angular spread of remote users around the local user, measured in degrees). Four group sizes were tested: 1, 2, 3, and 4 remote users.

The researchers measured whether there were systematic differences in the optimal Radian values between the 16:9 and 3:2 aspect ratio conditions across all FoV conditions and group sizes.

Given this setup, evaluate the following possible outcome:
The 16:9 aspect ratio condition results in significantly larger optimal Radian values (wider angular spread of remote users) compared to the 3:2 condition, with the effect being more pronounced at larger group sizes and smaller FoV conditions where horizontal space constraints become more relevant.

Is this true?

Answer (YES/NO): NO